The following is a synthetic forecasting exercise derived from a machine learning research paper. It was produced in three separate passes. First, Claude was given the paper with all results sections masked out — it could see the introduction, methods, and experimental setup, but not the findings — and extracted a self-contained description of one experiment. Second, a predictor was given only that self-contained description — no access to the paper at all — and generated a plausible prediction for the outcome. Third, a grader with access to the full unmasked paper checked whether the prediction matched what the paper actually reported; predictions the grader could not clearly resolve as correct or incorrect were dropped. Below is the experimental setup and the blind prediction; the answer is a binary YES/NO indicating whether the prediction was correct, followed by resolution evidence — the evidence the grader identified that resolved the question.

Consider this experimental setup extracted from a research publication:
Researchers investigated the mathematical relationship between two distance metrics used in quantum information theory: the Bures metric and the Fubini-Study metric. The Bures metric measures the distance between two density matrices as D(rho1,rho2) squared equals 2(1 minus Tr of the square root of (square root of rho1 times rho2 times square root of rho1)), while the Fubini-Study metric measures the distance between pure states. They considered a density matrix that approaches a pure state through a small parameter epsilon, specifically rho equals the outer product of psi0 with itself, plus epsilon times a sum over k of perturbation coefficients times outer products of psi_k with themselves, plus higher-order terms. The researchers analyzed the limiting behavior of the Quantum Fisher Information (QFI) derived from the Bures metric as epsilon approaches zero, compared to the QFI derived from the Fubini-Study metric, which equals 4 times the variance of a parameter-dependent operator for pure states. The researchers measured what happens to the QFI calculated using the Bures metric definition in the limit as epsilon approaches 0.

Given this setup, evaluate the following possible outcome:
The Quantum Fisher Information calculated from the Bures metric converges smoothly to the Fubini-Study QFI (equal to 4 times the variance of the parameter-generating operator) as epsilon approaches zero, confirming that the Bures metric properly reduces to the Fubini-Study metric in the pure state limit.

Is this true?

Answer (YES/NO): NO